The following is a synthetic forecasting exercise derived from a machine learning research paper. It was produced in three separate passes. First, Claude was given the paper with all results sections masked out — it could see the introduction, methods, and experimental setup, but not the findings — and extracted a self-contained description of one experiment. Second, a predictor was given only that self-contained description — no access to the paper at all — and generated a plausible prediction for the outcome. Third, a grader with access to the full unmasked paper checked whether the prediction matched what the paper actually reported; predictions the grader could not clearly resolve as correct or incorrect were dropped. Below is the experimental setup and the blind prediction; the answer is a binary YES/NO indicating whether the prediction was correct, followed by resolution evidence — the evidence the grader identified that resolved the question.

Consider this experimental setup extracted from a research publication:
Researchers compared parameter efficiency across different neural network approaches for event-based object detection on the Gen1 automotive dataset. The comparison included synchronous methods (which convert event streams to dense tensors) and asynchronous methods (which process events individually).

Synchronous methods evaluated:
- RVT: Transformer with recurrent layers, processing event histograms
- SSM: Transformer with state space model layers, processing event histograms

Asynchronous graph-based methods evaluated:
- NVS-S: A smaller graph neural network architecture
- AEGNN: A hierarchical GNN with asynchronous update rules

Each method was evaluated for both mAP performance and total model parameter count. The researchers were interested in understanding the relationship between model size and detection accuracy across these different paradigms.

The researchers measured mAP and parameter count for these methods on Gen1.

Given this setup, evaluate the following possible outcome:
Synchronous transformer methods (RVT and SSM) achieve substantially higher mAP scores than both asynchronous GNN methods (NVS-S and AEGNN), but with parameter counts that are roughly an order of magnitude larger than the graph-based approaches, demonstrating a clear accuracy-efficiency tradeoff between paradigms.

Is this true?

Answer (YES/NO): NO